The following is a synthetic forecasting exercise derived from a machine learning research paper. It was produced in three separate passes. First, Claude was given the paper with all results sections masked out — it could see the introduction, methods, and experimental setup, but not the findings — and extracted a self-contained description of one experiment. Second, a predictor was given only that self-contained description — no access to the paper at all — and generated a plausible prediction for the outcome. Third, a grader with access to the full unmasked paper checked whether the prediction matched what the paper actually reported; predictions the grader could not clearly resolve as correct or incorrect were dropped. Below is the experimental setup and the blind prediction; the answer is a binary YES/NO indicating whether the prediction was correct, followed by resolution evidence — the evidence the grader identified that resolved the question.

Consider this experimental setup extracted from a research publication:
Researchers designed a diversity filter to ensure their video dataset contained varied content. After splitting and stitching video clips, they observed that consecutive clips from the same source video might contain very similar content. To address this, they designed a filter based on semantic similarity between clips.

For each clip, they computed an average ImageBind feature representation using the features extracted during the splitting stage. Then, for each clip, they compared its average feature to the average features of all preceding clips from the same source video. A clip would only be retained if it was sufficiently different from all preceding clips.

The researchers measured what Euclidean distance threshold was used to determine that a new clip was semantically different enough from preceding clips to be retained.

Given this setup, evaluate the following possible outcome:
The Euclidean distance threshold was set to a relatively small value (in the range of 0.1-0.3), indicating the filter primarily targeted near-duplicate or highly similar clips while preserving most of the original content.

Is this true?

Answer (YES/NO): YES